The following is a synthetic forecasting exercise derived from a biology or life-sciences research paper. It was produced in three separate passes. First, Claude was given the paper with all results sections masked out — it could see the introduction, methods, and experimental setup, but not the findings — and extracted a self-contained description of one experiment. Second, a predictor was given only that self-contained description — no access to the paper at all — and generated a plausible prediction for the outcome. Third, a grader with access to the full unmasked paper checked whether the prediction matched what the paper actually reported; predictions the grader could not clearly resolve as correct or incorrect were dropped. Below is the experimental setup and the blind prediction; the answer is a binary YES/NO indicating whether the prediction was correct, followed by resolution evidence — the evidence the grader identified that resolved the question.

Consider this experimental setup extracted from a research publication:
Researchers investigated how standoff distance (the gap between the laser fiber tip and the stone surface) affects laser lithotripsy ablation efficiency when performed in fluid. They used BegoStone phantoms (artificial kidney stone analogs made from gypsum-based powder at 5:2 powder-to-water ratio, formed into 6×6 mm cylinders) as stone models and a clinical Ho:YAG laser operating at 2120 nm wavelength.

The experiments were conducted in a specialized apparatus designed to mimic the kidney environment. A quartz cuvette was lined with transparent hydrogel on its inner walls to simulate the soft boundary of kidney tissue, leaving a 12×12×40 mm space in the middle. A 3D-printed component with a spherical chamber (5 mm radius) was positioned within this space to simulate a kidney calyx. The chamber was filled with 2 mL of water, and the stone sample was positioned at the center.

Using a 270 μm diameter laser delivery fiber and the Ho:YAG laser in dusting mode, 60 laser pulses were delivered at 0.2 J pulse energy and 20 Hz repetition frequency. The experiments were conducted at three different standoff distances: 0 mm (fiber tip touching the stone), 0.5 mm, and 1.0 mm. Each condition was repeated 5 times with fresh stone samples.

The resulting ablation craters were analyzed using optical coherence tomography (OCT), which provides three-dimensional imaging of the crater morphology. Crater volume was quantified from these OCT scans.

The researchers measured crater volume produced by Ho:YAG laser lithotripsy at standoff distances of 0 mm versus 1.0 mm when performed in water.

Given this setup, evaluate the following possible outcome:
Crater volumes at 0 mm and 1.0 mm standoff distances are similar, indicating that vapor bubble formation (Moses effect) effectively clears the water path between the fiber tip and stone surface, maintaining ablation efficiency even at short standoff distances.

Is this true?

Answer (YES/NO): NO